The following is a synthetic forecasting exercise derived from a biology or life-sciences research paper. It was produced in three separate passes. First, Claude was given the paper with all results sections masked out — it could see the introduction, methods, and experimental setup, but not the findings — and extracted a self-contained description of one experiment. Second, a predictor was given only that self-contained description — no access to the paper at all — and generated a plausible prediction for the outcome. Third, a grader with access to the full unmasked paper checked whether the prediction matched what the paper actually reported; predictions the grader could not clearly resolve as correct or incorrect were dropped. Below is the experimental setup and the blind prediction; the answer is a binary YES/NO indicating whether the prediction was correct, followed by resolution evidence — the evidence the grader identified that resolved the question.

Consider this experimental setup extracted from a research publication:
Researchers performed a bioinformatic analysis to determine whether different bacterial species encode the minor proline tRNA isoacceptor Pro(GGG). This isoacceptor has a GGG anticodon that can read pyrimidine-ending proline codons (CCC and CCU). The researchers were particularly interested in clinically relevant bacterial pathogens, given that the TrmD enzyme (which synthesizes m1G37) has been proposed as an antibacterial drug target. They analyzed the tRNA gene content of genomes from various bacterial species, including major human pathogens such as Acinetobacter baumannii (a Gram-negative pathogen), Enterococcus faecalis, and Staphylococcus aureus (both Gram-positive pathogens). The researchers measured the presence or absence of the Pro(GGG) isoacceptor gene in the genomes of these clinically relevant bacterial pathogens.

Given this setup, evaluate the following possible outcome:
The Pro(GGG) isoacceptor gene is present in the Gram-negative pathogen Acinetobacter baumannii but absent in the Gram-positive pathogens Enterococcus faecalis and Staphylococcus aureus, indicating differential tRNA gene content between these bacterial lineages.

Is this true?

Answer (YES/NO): NO